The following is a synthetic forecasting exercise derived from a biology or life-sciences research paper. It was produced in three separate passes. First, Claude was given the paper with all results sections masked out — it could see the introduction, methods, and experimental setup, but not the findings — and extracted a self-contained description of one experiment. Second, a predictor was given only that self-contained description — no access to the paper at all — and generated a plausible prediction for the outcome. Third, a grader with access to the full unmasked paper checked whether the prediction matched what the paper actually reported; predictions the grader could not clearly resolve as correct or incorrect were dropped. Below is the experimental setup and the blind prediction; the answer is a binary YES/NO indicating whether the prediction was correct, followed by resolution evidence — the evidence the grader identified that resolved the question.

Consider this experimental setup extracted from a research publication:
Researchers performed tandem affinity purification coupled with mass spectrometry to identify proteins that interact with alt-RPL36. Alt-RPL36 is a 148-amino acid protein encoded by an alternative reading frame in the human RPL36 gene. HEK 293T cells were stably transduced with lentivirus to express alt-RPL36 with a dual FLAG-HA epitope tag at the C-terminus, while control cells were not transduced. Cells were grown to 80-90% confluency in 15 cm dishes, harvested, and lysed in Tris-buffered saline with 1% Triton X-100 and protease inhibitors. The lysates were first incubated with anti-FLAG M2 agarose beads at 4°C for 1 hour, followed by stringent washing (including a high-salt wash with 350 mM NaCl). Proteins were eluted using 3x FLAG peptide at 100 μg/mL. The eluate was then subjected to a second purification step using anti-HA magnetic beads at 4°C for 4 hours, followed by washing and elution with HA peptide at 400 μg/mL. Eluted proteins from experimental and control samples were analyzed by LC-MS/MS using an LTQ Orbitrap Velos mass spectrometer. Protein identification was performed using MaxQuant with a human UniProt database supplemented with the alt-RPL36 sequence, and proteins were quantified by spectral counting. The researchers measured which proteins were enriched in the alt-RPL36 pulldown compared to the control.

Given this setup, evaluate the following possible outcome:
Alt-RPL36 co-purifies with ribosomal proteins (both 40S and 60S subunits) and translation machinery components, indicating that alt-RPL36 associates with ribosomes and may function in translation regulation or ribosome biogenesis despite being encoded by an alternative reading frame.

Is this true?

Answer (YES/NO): NO